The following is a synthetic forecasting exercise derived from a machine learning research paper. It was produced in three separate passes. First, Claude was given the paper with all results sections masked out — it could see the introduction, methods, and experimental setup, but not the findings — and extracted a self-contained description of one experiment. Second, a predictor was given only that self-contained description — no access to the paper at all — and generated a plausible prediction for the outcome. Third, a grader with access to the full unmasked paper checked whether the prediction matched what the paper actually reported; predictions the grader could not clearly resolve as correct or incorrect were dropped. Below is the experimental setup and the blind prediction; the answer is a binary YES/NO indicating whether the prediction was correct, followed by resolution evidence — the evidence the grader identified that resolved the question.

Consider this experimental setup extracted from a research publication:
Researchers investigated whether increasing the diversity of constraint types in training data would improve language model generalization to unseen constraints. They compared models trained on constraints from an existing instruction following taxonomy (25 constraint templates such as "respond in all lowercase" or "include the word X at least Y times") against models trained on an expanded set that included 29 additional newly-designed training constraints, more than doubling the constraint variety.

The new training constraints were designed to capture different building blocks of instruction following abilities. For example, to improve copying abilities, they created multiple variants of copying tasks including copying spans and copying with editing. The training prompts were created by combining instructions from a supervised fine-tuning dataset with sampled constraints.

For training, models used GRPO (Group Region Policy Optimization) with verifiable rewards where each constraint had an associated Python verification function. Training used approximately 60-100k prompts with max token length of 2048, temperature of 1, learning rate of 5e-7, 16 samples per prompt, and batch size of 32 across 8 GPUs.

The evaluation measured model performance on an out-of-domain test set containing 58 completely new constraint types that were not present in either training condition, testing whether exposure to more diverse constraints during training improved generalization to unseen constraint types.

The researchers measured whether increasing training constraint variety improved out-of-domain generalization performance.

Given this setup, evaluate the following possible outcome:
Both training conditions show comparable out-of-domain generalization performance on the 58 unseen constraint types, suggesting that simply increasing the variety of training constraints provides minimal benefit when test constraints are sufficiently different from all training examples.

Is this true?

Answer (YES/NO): NO